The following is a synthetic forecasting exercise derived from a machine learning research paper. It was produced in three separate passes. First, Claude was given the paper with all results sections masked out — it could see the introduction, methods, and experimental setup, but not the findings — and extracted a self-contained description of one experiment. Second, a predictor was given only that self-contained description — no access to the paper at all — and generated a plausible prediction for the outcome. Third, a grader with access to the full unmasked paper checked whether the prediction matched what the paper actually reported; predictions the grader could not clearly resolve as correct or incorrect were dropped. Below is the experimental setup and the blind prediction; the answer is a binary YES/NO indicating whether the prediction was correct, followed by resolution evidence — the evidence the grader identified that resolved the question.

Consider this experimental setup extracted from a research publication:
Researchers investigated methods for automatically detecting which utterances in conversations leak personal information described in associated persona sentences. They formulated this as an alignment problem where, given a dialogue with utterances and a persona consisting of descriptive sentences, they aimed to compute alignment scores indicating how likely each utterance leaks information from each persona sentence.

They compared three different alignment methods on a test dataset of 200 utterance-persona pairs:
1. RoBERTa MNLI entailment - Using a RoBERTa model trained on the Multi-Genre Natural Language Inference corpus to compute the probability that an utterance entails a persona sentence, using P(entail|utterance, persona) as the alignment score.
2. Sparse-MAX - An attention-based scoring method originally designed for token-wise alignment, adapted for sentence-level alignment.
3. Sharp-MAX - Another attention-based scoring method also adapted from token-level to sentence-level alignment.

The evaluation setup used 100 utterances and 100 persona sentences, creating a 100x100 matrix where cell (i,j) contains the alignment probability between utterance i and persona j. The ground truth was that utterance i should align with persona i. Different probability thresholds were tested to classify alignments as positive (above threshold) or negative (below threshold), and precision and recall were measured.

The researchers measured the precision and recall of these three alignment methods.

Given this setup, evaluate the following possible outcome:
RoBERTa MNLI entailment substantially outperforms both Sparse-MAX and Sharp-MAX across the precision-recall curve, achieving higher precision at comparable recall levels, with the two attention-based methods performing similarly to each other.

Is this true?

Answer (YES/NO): YES